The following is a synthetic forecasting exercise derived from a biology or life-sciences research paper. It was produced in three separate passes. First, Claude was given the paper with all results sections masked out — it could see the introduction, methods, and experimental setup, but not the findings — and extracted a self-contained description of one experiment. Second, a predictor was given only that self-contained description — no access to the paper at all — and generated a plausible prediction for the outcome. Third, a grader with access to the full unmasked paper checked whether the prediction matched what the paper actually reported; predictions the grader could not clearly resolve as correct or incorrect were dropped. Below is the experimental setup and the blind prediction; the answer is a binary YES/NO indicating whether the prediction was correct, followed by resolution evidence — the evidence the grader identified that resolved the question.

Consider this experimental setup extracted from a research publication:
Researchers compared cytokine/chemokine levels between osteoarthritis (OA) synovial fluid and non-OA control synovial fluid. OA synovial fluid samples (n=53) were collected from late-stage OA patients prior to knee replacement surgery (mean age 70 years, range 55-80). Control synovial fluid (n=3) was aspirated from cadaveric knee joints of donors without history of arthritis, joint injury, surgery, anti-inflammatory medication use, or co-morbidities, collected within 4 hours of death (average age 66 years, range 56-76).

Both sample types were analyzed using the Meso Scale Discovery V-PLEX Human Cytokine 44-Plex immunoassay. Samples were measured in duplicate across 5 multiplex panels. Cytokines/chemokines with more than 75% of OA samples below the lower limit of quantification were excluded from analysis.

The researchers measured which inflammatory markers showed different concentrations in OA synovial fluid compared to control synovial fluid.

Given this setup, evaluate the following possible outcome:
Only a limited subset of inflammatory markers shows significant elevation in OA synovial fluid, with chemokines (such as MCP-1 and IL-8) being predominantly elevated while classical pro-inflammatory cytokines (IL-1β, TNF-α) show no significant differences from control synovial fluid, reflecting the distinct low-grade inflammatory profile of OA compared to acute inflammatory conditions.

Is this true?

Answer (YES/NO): NO